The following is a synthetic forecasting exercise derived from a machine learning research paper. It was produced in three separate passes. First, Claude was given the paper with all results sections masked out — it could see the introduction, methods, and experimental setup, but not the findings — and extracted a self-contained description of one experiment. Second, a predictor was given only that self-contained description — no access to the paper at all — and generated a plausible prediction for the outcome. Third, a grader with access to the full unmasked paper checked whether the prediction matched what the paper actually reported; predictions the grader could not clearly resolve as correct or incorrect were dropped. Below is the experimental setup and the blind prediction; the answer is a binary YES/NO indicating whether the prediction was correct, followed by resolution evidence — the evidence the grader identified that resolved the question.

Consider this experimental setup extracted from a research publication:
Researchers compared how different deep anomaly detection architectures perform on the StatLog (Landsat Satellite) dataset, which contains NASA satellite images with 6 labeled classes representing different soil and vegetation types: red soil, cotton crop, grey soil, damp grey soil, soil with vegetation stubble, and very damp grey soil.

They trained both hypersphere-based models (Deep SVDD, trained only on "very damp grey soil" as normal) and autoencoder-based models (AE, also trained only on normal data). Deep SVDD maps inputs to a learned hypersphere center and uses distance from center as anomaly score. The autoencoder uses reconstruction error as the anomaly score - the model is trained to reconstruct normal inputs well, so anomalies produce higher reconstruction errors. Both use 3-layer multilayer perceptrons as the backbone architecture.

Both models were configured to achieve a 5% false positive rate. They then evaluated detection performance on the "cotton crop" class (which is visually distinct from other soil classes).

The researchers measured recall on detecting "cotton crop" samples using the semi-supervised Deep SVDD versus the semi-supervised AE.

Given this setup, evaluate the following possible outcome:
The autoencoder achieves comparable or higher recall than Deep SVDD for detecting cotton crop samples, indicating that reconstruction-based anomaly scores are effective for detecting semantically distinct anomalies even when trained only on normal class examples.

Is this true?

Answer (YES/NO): NO